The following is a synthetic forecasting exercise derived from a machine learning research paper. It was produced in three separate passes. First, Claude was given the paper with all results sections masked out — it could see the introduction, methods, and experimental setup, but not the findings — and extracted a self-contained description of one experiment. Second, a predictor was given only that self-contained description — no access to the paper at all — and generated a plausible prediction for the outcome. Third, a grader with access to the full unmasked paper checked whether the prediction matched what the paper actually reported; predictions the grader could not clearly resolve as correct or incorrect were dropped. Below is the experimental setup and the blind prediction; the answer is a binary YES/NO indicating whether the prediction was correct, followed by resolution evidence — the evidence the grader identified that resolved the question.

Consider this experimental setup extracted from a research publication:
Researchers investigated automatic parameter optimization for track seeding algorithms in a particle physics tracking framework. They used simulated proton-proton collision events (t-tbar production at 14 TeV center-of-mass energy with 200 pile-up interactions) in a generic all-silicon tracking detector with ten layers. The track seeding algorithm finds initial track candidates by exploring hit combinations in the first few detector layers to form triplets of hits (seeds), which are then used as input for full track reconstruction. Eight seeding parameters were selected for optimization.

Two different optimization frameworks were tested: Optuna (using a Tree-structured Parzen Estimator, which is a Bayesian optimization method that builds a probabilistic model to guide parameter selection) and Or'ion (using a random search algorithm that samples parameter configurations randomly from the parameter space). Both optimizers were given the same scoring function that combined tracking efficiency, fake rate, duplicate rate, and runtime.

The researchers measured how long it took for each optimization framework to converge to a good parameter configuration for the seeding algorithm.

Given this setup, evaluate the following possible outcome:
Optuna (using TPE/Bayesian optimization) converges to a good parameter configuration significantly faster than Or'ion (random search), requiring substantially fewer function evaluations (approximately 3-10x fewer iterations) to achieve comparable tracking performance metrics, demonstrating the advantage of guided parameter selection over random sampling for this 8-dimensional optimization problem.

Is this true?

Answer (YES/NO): NO